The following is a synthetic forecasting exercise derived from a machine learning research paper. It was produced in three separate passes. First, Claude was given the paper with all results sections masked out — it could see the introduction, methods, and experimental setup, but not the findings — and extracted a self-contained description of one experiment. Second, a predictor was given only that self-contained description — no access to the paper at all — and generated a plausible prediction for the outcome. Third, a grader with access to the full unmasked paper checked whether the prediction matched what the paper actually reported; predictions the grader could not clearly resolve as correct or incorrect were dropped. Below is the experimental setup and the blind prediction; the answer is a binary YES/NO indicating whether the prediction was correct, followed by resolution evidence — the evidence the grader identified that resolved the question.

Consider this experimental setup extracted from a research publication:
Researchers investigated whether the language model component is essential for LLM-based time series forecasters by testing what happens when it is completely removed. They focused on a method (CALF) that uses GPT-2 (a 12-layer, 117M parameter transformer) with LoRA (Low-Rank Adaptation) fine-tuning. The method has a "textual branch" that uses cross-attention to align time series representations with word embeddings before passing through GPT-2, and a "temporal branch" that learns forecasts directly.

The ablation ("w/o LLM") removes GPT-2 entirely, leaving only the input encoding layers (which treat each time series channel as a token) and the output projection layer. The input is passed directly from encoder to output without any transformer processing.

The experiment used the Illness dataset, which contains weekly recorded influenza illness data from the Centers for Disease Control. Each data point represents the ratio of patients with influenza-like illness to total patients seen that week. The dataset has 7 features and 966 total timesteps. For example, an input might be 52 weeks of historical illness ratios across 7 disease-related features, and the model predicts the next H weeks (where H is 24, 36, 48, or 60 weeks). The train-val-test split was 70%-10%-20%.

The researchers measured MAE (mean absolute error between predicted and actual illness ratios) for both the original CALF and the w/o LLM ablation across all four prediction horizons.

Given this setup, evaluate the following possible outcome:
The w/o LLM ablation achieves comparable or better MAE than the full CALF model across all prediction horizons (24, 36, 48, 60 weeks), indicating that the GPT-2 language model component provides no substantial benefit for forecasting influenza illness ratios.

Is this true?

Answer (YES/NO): NO